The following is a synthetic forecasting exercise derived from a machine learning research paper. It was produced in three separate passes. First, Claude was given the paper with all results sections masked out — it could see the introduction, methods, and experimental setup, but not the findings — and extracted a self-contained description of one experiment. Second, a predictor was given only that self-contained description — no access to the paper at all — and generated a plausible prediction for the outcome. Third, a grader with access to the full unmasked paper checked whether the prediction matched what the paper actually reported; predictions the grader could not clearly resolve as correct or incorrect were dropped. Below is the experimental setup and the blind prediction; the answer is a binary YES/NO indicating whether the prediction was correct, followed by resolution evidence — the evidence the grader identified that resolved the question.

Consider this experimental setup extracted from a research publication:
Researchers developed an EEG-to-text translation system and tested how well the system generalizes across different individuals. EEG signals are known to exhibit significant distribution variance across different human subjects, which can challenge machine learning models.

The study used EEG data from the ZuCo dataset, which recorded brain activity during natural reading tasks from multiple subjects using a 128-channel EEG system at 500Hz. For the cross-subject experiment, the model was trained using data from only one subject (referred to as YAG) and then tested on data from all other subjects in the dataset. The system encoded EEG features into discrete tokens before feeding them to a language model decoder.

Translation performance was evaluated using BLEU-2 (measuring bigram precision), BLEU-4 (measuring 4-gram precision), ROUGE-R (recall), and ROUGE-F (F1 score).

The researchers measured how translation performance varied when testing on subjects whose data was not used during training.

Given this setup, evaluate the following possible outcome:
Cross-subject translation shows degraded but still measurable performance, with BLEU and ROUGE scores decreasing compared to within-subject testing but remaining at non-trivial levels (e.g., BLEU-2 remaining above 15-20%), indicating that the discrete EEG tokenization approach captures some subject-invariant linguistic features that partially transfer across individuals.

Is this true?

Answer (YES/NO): NO